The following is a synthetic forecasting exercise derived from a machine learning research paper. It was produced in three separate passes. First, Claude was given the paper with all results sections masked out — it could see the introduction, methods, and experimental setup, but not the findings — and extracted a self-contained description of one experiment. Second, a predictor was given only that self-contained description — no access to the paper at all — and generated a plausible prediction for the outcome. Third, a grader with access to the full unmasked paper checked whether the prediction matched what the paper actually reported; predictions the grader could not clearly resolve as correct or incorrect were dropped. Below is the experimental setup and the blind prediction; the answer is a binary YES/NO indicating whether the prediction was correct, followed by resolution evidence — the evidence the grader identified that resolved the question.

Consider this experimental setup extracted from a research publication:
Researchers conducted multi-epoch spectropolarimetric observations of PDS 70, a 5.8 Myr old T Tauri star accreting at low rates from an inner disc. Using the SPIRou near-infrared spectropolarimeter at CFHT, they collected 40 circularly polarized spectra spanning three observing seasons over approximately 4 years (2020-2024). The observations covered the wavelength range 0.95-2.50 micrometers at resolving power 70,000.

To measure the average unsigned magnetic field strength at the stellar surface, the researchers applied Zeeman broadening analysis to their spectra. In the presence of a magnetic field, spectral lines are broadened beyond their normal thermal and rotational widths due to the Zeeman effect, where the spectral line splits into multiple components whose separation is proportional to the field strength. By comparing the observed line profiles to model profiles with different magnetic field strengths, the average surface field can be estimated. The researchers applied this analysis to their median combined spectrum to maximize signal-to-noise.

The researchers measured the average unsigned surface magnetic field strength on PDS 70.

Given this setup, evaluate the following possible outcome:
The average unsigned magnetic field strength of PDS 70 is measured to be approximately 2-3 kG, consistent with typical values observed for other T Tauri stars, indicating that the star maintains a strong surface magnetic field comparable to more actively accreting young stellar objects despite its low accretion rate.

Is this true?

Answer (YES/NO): YES